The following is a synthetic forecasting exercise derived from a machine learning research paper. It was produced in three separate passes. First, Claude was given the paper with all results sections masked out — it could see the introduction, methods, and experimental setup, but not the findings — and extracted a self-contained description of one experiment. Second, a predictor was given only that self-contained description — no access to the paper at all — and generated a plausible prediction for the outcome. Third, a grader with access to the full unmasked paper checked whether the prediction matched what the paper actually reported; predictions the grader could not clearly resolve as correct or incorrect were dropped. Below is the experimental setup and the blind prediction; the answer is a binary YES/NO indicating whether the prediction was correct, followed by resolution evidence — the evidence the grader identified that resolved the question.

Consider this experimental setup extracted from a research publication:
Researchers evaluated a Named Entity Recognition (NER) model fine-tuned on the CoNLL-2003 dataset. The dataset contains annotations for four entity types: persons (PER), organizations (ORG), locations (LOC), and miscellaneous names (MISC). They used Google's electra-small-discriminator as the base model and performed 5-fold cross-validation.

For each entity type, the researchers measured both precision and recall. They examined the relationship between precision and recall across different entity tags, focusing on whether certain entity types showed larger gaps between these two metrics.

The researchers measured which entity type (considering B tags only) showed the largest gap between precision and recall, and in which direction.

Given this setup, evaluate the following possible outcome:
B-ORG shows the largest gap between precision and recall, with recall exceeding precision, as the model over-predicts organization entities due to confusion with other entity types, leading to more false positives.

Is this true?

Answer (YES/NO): NO